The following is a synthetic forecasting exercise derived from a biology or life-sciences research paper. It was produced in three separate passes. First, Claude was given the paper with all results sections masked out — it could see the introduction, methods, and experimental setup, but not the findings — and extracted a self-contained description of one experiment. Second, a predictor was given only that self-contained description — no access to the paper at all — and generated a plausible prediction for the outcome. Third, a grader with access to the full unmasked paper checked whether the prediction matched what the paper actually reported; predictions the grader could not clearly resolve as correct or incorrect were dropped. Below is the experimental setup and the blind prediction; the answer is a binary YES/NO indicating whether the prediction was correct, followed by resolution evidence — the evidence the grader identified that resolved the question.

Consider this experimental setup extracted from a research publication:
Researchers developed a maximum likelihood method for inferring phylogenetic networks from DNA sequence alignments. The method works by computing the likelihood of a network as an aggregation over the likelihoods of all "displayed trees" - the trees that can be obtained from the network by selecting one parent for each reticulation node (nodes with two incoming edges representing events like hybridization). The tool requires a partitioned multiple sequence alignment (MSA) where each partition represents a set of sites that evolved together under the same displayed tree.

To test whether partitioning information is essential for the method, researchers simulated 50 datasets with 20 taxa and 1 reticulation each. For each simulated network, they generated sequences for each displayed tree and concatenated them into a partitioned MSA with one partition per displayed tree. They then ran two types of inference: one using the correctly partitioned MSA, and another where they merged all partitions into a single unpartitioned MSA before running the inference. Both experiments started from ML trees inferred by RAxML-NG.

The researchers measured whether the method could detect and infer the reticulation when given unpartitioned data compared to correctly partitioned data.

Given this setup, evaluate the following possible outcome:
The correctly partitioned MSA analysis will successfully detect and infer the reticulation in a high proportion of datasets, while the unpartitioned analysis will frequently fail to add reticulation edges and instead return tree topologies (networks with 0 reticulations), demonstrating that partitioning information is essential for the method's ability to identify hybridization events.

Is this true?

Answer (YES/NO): YES